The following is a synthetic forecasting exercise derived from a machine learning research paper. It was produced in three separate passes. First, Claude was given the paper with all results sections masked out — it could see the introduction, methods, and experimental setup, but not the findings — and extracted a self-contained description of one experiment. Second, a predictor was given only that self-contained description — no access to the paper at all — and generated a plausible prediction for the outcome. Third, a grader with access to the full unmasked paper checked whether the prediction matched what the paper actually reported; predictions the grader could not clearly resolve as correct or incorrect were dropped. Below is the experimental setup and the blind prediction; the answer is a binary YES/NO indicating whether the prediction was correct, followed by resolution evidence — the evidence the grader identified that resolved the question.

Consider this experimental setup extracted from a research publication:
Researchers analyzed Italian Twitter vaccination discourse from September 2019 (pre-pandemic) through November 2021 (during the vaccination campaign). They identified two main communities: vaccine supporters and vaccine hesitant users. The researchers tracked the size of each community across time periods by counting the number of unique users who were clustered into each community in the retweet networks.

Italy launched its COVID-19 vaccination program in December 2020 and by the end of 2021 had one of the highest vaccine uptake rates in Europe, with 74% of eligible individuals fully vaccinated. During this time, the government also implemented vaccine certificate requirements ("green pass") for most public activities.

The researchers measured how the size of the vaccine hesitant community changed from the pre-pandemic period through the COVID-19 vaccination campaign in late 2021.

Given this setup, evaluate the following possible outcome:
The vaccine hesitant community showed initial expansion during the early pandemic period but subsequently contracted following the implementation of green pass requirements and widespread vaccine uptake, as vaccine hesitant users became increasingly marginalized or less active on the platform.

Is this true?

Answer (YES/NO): NO